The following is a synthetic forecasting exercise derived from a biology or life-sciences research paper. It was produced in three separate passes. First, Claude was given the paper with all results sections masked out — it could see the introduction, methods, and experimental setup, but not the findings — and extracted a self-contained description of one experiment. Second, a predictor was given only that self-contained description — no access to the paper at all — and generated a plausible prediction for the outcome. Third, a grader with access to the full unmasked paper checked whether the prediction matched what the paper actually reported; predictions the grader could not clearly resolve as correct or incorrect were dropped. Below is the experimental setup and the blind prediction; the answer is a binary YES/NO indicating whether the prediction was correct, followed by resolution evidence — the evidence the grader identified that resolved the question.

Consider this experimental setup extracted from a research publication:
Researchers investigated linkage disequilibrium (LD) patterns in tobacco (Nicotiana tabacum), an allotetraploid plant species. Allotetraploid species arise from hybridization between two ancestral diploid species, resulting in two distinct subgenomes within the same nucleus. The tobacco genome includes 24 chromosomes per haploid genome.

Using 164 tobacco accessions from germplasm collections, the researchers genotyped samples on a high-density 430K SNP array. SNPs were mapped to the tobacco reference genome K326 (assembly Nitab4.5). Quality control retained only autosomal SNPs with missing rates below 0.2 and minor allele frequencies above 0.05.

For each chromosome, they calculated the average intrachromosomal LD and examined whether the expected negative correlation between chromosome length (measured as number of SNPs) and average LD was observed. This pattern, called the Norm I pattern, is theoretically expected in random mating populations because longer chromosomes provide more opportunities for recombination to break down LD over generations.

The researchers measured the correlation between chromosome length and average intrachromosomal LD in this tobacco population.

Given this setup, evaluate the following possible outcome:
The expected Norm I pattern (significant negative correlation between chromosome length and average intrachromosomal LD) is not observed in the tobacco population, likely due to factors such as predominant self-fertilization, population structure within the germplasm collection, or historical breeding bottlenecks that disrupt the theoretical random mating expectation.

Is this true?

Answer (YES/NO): YES